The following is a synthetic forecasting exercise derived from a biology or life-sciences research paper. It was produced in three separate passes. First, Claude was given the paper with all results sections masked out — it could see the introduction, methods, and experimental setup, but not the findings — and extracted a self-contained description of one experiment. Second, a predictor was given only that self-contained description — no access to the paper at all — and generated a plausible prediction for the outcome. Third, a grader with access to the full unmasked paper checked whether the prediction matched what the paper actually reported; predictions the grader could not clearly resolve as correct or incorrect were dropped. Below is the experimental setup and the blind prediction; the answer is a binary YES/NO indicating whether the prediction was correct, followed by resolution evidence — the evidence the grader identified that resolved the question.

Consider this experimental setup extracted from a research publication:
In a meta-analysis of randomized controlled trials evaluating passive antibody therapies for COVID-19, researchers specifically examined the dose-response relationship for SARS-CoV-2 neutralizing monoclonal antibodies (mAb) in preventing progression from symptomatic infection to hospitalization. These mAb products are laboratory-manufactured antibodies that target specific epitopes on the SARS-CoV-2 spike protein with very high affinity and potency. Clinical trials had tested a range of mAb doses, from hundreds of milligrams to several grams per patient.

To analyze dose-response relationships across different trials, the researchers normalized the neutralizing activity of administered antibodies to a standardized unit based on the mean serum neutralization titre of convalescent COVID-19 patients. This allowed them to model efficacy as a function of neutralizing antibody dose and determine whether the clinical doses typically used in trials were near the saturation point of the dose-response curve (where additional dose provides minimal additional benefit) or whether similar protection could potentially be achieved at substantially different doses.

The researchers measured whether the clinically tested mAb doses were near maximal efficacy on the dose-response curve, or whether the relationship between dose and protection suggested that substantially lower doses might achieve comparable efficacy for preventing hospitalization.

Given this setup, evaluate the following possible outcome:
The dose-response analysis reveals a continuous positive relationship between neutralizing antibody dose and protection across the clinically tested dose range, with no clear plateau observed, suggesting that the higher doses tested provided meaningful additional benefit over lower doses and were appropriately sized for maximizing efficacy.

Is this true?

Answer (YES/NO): NO